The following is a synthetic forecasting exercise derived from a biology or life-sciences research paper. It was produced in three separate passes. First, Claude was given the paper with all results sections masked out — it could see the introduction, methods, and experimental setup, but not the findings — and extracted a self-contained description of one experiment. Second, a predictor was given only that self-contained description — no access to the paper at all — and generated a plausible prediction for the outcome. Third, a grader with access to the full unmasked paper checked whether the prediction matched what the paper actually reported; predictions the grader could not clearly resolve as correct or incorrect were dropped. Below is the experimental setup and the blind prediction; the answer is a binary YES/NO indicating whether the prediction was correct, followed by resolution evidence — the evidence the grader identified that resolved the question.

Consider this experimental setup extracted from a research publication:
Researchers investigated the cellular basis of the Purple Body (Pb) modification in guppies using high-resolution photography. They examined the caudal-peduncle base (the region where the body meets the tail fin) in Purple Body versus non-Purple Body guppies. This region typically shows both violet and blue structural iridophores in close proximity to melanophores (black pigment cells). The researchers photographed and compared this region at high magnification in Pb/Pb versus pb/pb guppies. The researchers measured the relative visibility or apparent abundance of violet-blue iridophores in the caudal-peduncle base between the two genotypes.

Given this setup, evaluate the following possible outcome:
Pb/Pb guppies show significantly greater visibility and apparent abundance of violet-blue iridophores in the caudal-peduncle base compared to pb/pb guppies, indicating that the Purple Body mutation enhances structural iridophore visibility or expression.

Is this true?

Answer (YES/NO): YES